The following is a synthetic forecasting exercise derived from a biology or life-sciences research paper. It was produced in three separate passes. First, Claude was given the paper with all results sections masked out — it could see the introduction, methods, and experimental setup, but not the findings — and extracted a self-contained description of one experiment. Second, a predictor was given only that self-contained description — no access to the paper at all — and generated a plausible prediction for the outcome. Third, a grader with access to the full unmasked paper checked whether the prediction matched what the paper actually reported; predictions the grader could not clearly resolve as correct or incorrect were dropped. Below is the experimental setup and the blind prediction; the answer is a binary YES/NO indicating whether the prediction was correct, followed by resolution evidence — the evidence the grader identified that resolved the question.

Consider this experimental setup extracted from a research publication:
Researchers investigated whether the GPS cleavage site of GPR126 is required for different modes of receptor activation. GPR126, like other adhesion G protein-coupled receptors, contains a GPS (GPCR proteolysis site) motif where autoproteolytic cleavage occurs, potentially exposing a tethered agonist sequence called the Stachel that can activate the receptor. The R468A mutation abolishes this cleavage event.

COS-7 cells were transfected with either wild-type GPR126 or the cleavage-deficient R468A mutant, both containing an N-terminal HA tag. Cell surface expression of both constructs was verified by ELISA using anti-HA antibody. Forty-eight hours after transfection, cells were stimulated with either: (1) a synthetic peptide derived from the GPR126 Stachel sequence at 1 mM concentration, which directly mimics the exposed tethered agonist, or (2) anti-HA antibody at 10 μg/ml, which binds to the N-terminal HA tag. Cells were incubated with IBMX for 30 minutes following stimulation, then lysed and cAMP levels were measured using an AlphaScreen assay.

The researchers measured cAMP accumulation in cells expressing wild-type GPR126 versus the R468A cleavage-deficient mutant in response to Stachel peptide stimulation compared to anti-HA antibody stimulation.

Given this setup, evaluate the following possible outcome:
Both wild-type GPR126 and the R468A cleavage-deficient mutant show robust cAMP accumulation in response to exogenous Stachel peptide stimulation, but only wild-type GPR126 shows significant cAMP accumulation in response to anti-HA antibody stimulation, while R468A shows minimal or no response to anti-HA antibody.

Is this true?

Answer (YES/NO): NO